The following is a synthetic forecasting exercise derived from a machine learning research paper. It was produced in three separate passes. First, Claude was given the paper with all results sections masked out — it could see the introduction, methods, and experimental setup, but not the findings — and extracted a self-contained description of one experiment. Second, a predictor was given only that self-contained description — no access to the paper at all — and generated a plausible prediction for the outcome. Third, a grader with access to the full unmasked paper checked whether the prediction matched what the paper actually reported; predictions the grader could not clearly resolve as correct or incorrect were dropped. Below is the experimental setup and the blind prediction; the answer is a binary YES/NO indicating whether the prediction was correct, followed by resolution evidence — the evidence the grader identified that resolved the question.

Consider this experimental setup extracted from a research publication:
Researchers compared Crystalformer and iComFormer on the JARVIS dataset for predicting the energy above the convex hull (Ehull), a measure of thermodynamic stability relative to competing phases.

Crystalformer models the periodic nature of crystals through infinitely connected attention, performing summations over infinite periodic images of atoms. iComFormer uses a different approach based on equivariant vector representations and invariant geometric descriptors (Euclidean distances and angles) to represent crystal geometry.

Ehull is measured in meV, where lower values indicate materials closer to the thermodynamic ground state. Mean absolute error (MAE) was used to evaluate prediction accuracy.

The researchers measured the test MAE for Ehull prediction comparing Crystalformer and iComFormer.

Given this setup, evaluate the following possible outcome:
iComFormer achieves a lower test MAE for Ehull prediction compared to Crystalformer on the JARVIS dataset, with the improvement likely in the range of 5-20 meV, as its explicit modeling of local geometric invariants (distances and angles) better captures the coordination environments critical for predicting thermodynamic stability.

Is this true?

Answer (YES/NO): NO